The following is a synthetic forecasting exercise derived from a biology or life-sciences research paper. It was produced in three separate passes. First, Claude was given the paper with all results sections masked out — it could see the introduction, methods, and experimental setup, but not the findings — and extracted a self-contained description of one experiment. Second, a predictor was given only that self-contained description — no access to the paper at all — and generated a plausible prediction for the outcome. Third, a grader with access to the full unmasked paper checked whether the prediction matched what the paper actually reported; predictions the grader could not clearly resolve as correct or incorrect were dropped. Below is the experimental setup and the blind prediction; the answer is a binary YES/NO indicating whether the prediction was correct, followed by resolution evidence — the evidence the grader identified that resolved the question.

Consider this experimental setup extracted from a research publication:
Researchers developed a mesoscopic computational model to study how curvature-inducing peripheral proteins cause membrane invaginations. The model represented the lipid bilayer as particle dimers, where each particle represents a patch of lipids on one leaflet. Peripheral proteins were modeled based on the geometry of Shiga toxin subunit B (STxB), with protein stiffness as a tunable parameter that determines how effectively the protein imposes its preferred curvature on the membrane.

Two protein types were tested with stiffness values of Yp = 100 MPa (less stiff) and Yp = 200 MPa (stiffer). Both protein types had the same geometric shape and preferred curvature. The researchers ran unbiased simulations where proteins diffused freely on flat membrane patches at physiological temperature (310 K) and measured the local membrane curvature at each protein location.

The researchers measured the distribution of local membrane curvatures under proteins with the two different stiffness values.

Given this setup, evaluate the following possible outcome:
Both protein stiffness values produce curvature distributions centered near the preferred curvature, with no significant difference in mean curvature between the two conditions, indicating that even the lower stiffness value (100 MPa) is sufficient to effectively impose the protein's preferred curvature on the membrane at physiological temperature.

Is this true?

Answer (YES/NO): NO